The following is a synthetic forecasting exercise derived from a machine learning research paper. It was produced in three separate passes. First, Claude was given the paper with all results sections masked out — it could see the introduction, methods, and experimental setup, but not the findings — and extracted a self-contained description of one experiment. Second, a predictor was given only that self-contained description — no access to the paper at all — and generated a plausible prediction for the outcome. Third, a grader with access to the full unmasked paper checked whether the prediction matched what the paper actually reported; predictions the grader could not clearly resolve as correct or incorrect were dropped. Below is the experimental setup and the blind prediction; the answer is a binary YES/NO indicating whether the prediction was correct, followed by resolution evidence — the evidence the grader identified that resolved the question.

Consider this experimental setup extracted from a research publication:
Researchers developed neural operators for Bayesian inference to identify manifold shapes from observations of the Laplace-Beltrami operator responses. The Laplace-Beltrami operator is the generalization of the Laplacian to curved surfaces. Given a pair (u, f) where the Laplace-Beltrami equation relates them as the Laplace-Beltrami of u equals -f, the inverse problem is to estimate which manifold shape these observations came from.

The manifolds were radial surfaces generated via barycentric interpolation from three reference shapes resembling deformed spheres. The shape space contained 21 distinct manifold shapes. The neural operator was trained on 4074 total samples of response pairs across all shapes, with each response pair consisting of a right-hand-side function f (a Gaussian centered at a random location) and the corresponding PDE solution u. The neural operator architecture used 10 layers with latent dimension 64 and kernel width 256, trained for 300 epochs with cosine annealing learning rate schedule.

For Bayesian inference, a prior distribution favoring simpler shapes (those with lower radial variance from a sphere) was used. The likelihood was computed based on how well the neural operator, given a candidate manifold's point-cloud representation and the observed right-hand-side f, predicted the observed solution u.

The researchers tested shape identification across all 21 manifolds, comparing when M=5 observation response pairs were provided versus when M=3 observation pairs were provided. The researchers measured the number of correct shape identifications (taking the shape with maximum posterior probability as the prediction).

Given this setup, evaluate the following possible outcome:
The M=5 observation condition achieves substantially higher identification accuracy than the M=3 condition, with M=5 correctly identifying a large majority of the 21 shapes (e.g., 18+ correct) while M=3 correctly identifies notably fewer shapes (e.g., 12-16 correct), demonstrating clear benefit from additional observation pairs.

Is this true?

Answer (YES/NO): NO